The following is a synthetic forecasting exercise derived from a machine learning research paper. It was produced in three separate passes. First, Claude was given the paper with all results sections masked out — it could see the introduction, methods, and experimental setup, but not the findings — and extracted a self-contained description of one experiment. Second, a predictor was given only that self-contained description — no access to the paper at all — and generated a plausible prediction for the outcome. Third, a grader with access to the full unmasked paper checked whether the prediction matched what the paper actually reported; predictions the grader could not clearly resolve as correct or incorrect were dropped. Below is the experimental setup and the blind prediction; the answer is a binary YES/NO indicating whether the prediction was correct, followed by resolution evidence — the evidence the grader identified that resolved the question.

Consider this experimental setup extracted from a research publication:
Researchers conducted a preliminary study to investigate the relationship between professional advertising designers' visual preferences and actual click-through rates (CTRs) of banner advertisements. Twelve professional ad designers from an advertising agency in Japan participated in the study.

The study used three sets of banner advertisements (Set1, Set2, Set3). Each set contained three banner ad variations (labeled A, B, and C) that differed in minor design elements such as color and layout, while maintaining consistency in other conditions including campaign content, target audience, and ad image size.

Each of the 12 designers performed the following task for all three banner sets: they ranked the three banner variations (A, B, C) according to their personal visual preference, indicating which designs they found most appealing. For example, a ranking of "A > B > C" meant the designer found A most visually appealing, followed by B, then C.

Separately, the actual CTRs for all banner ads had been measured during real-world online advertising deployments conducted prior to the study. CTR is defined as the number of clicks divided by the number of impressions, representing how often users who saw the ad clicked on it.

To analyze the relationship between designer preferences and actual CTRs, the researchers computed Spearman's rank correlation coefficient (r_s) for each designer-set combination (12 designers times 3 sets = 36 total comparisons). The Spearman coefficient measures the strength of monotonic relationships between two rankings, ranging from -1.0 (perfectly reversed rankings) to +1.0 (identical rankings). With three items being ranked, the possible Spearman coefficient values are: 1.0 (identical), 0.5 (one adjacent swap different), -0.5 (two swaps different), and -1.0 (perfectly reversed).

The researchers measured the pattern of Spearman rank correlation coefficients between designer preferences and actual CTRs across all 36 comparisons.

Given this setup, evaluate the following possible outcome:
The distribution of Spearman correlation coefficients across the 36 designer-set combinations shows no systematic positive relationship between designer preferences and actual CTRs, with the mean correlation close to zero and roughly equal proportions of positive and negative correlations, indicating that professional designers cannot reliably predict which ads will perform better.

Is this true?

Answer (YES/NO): NO